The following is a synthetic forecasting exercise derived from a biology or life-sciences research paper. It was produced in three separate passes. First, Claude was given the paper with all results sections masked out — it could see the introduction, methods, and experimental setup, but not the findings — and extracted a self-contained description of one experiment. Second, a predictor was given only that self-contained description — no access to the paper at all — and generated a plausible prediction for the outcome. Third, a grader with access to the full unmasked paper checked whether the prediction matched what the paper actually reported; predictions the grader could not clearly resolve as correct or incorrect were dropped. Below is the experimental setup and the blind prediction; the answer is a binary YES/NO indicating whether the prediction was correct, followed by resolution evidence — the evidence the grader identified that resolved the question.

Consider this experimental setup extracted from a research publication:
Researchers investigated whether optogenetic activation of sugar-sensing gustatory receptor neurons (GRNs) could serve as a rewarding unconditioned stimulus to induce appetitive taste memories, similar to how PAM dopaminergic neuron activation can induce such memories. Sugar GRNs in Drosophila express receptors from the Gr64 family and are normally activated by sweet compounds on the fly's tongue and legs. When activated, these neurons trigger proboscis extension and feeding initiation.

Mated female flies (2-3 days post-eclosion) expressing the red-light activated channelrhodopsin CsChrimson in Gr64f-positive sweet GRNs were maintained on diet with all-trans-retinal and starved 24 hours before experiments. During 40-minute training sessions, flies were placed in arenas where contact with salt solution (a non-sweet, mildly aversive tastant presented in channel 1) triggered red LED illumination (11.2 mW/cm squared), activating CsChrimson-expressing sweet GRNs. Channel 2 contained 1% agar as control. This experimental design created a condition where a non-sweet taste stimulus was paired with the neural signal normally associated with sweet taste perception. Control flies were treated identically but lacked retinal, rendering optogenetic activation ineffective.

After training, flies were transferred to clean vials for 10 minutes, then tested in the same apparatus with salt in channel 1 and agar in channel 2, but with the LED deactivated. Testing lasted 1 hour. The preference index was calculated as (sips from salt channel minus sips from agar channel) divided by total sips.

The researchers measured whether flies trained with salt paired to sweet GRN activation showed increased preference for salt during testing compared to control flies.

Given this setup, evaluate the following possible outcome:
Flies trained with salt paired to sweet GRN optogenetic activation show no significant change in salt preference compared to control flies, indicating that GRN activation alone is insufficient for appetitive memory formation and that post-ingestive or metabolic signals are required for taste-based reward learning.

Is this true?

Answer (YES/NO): NO